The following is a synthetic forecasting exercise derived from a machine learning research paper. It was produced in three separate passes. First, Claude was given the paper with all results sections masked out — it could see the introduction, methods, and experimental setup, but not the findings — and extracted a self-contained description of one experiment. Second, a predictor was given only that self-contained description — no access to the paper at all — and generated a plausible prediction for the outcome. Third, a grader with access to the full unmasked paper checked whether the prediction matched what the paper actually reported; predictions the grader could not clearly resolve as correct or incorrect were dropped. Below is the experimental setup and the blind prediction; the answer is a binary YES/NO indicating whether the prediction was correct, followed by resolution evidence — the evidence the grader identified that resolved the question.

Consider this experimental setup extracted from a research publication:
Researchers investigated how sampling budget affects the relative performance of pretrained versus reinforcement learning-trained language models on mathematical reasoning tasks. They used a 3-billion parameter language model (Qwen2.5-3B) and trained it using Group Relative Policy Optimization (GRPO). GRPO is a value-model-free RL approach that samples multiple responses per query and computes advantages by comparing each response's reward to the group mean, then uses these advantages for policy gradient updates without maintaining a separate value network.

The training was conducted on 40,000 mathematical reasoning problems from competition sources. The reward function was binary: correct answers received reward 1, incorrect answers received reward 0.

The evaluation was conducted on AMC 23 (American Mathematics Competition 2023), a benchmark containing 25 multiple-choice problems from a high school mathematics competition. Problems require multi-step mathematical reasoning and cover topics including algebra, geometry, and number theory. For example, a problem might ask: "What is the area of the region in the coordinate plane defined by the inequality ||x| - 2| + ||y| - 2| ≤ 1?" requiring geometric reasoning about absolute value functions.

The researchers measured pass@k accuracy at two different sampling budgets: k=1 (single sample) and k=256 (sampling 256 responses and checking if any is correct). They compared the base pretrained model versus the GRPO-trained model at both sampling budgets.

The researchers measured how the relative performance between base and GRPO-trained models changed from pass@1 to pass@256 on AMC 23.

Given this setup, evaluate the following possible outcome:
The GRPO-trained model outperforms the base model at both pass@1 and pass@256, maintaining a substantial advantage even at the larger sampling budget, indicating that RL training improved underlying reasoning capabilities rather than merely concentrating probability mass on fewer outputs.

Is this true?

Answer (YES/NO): NO